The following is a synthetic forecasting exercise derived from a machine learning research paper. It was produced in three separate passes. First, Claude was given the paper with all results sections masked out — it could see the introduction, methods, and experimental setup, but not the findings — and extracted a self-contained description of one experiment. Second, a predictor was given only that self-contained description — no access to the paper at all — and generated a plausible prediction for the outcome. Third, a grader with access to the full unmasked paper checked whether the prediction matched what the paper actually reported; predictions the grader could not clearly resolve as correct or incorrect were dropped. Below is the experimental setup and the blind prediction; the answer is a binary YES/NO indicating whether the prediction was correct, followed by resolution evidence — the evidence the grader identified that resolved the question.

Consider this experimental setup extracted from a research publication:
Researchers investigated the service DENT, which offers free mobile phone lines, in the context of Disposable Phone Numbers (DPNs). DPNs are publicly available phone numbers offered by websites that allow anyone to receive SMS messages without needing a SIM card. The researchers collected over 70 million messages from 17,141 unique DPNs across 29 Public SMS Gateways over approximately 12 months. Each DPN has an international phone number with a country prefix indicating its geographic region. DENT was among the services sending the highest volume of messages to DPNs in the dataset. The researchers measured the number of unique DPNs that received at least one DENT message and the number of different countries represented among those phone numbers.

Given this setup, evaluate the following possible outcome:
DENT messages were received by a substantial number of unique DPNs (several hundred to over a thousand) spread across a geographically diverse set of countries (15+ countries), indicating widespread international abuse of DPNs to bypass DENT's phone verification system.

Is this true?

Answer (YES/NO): YES